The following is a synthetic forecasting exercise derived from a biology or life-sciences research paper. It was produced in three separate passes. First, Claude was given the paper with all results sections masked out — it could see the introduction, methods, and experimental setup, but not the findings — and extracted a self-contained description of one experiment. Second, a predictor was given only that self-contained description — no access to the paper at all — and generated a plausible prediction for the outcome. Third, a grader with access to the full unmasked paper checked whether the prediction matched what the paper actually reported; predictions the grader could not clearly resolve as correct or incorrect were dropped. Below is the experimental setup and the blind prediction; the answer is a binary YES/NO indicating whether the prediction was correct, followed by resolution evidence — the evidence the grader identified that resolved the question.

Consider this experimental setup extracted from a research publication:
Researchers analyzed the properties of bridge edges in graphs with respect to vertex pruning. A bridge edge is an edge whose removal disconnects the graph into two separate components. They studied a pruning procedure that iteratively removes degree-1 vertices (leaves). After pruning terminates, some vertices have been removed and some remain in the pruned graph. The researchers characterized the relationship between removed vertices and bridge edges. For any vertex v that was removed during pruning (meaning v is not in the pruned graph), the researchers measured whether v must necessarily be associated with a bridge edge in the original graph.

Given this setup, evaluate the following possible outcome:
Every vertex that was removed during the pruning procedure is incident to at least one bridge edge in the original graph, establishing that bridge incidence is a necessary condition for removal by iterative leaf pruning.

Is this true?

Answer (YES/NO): YES